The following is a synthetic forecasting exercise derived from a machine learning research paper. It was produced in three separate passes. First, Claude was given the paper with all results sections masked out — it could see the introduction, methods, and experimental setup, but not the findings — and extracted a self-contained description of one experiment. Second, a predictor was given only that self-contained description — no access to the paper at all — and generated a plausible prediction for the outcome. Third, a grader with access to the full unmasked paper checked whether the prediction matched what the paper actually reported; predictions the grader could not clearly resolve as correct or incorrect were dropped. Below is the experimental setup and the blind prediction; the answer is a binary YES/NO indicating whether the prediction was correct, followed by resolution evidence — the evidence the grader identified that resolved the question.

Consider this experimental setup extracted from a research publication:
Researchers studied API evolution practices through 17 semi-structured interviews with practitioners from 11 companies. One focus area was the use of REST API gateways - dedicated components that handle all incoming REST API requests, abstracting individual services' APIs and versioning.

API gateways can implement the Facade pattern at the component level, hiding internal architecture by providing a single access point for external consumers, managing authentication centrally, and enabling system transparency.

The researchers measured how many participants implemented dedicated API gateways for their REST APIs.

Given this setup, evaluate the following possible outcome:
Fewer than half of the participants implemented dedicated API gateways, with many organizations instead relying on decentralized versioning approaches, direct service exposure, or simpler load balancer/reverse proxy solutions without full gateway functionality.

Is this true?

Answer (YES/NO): NO